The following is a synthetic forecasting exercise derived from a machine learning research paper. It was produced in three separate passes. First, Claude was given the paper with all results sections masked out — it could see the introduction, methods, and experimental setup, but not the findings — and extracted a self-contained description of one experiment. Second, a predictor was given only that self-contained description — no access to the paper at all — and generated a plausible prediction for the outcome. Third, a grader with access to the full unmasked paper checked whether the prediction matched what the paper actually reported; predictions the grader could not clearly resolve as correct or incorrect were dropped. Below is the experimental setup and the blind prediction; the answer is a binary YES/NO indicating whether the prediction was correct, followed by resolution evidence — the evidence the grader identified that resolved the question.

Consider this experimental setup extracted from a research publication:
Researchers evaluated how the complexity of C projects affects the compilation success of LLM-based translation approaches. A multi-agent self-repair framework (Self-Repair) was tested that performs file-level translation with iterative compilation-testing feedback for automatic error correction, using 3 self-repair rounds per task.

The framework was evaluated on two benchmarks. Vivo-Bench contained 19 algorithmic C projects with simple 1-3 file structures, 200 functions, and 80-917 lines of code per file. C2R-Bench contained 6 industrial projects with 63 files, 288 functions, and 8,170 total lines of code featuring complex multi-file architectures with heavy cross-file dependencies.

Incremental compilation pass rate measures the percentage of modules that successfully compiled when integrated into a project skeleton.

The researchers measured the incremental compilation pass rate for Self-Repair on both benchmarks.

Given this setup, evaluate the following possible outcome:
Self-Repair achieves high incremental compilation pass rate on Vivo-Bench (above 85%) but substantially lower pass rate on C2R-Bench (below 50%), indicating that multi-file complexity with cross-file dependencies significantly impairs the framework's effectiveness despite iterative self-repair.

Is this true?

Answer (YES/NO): NO